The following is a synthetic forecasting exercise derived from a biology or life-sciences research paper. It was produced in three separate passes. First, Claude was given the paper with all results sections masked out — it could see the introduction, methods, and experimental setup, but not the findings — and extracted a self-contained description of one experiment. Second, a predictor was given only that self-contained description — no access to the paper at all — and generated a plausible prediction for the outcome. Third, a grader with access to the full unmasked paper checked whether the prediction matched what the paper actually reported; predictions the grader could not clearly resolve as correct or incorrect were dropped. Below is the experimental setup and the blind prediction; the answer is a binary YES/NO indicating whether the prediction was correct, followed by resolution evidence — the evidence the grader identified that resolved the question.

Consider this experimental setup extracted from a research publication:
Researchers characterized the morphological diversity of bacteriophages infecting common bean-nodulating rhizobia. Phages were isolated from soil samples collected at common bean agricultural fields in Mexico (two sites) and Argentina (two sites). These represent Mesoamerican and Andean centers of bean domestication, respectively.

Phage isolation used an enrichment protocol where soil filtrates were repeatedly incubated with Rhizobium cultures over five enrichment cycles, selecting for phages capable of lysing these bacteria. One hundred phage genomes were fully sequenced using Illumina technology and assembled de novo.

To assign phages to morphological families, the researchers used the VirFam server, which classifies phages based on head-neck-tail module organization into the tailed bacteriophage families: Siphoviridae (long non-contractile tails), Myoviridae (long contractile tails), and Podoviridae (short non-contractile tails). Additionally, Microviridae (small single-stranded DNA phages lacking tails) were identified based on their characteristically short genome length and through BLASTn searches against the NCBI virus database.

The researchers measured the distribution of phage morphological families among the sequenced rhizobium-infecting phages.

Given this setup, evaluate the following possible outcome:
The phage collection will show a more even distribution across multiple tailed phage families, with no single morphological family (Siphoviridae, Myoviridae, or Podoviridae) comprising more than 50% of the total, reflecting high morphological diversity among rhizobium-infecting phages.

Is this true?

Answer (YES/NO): YES